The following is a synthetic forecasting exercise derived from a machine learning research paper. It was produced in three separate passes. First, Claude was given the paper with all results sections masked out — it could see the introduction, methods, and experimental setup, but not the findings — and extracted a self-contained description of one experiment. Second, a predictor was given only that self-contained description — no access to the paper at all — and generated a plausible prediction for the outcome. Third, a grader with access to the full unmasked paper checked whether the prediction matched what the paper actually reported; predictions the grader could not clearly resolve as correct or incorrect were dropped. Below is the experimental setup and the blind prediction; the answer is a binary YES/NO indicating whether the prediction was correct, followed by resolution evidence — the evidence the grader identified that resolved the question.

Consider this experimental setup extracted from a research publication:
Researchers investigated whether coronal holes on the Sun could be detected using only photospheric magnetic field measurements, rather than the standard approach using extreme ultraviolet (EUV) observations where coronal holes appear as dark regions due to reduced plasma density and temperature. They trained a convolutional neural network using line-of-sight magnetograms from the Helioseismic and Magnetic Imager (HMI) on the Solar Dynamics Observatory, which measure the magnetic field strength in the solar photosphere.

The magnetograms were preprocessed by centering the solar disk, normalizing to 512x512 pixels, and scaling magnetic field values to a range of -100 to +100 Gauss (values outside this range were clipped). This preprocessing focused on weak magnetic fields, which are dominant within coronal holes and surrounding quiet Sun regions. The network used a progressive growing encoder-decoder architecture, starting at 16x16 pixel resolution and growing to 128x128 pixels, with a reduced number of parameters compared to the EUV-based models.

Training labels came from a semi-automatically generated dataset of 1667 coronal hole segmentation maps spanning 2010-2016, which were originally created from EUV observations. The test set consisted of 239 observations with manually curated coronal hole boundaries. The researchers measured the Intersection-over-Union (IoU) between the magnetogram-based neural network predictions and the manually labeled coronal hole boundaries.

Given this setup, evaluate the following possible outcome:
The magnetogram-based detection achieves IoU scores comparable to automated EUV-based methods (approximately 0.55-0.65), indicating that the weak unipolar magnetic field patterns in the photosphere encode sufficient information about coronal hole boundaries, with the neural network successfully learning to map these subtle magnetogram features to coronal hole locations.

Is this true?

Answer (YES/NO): NO